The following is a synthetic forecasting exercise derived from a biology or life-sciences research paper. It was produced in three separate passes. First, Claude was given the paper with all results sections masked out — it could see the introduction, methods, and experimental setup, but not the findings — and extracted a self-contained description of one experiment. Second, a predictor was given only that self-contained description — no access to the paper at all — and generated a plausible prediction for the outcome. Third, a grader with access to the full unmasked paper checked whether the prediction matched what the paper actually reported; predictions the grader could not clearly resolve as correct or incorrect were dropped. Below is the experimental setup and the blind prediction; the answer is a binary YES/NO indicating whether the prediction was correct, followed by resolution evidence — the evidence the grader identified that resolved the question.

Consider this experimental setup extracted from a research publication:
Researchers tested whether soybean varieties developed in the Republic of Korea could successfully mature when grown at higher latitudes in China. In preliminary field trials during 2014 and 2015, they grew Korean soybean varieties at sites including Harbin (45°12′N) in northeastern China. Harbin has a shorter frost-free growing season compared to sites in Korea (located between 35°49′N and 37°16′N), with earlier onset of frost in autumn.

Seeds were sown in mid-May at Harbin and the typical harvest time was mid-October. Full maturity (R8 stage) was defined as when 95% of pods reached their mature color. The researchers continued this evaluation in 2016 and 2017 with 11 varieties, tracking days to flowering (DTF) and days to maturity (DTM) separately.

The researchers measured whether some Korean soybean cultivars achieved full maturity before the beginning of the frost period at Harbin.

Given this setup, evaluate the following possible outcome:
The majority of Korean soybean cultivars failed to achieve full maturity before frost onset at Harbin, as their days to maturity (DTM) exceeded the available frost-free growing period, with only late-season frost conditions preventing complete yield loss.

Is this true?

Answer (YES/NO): NO